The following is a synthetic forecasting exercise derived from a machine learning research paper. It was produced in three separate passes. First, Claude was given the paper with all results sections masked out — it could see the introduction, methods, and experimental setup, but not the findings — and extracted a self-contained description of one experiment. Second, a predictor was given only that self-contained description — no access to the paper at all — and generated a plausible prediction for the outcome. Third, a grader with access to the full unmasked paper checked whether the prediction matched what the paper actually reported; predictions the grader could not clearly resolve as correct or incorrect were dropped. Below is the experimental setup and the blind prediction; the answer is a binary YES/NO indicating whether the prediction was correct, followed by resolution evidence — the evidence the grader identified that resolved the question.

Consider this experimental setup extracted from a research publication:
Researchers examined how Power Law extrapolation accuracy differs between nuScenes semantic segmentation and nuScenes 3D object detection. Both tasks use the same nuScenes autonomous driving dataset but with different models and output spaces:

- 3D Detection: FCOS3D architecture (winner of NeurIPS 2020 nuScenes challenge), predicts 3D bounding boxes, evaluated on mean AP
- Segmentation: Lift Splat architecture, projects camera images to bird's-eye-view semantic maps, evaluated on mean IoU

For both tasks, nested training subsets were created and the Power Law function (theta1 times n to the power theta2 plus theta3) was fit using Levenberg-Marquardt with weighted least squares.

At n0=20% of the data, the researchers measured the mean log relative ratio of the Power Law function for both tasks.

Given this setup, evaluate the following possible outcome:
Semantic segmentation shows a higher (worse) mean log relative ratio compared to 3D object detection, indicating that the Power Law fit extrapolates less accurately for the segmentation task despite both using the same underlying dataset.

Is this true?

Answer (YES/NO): NO